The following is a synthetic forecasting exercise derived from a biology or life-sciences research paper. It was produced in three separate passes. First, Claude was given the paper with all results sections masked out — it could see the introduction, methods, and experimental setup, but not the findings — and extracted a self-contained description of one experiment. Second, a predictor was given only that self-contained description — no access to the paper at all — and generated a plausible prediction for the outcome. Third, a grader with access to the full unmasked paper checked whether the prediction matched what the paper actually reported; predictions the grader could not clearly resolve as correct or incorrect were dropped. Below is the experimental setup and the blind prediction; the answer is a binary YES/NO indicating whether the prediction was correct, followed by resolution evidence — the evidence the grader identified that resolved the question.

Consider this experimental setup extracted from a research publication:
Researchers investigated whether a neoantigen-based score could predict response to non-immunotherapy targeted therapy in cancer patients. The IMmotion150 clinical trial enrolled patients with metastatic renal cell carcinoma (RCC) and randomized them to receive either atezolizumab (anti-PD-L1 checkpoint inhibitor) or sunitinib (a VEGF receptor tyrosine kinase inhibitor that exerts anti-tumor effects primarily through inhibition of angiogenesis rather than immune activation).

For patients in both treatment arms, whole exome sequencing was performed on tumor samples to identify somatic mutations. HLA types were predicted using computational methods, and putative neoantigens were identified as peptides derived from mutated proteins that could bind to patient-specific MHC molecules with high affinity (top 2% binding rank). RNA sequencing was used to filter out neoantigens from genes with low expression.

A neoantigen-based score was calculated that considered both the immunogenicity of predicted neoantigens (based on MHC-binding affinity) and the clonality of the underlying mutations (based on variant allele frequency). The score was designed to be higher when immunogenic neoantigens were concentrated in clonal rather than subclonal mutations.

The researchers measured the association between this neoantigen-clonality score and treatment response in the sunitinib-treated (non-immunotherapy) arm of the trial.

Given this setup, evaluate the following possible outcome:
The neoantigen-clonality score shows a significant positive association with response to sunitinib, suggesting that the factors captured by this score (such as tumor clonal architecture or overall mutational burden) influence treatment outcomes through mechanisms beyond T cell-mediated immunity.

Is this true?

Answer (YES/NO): NO